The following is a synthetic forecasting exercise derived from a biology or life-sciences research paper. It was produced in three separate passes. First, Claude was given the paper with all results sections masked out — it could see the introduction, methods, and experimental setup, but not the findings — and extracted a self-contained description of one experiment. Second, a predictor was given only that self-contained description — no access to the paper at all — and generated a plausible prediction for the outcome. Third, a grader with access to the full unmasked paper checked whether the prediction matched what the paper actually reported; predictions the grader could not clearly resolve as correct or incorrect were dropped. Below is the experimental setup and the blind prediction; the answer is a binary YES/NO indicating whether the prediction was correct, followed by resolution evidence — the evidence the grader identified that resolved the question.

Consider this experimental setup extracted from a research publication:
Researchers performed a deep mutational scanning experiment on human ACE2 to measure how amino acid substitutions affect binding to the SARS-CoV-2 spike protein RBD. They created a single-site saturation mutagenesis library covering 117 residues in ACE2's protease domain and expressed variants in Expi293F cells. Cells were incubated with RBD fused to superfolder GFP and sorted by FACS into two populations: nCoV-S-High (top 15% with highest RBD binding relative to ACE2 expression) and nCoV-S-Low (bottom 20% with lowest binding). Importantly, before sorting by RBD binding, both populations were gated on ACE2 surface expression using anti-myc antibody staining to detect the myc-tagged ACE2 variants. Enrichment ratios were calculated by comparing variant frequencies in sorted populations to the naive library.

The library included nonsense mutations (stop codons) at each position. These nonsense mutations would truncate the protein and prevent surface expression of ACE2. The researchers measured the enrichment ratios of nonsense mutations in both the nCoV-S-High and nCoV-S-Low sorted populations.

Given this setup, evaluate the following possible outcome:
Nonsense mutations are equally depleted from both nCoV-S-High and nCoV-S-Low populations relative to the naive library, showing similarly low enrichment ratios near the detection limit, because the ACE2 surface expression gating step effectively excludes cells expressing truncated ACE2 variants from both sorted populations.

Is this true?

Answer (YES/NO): YES